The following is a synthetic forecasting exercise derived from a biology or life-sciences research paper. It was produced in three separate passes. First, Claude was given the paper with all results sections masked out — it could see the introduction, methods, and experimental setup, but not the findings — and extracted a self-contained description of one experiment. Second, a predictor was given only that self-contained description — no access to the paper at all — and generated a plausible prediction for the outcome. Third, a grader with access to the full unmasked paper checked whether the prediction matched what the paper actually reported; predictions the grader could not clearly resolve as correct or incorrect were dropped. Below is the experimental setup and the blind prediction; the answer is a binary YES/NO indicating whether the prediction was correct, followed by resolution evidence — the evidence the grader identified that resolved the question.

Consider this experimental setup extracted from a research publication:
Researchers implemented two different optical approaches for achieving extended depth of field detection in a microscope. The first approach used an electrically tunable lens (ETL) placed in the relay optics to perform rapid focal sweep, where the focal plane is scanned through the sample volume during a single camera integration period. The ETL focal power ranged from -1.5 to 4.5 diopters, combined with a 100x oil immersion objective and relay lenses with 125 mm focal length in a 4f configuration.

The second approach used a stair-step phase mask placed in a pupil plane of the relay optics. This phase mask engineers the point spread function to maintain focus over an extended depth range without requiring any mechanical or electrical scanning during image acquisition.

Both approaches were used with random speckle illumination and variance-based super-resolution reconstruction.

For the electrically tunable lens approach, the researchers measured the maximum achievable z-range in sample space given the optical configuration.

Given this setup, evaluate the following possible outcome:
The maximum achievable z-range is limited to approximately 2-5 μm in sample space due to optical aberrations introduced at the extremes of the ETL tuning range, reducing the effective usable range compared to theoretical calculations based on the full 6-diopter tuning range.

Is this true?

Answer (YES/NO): NO